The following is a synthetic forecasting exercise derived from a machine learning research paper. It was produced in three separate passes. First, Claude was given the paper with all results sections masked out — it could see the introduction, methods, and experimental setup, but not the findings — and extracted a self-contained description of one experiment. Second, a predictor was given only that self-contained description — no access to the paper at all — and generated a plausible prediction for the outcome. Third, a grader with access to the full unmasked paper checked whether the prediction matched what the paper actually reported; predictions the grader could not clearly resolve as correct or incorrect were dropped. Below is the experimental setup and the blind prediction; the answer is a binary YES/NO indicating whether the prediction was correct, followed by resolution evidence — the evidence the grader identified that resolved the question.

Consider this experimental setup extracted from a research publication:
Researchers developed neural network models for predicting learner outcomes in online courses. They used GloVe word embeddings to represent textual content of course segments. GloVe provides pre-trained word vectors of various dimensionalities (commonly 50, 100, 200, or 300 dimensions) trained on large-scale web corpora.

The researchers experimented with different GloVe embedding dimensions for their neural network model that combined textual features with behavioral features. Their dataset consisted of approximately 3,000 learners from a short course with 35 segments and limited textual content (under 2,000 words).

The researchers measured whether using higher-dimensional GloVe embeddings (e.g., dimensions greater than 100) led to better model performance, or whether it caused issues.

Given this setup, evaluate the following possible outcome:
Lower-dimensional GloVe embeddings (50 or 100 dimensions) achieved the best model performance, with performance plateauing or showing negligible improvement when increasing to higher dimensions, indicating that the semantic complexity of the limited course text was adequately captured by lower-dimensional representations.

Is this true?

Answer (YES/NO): NO